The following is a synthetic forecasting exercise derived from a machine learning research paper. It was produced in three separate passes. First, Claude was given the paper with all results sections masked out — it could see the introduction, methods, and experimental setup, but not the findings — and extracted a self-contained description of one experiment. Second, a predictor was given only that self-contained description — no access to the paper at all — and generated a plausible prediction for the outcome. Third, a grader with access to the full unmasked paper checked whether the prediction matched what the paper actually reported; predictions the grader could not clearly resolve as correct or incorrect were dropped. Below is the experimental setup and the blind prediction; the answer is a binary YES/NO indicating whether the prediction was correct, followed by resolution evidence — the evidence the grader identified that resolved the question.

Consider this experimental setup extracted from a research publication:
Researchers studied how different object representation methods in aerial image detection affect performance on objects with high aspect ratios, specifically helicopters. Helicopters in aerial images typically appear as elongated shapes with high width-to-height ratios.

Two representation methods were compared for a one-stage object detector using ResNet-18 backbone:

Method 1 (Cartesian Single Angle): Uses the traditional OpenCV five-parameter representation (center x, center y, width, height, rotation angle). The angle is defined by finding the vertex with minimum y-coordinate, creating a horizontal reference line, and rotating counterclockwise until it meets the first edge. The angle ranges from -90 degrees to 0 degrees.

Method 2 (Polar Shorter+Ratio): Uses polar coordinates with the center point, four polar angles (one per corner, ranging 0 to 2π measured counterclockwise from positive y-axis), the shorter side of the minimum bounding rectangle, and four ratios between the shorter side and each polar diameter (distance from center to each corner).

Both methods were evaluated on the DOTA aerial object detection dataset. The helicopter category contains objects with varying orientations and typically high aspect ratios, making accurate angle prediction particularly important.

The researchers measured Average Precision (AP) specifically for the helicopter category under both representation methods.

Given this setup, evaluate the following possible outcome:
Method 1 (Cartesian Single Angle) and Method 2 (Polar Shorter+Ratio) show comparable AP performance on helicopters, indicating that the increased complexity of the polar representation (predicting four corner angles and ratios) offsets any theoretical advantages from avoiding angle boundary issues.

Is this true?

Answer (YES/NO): NO